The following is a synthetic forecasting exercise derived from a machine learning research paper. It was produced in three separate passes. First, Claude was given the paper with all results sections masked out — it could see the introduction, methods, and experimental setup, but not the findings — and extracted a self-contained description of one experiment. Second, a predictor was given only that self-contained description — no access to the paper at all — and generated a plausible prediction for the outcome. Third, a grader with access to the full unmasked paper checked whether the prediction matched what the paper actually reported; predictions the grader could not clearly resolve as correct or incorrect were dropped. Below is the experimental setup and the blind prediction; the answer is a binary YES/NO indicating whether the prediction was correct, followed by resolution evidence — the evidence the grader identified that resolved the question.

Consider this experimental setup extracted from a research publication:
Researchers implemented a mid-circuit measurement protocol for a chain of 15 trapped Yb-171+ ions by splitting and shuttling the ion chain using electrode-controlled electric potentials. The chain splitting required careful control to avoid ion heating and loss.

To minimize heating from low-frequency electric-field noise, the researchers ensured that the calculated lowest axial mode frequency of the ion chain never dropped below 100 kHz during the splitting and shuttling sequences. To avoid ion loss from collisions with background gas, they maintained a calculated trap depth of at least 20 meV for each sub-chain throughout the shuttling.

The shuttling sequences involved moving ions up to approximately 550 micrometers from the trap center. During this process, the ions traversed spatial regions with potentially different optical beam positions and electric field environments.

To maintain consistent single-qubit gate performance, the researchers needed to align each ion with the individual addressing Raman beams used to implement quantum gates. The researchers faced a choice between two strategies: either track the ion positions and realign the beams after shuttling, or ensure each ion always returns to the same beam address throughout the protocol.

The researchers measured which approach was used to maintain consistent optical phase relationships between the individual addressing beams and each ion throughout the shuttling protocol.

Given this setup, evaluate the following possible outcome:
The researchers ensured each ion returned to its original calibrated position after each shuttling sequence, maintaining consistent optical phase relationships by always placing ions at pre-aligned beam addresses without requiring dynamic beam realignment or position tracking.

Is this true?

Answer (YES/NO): NO